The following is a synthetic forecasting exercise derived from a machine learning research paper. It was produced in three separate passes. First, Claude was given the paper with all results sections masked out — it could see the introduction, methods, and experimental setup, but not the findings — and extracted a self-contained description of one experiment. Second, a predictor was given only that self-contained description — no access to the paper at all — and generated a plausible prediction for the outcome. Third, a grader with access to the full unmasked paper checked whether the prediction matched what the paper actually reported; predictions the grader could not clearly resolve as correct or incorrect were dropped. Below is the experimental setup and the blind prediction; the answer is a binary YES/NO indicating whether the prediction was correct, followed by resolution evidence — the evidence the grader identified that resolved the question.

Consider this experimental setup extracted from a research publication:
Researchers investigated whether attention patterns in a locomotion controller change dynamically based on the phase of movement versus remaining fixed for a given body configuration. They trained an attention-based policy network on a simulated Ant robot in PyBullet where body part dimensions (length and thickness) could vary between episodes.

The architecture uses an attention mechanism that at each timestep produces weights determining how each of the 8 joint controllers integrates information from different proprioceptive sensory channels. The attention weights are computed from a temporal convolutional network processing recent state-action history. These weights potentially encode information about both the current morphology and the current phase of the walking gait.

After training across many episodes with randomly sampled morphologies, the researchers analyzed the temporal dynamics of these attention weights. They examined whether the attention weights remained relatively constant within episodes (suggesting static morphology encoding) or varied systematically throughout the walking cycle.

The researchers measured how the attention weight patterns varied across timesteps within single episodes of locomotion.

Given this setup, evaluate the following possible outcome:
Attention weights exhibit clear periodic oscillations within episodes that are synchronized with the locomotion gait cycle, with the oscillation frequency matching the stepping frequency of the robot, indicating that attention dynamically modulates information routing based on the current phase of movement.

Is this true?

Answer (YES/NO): YES